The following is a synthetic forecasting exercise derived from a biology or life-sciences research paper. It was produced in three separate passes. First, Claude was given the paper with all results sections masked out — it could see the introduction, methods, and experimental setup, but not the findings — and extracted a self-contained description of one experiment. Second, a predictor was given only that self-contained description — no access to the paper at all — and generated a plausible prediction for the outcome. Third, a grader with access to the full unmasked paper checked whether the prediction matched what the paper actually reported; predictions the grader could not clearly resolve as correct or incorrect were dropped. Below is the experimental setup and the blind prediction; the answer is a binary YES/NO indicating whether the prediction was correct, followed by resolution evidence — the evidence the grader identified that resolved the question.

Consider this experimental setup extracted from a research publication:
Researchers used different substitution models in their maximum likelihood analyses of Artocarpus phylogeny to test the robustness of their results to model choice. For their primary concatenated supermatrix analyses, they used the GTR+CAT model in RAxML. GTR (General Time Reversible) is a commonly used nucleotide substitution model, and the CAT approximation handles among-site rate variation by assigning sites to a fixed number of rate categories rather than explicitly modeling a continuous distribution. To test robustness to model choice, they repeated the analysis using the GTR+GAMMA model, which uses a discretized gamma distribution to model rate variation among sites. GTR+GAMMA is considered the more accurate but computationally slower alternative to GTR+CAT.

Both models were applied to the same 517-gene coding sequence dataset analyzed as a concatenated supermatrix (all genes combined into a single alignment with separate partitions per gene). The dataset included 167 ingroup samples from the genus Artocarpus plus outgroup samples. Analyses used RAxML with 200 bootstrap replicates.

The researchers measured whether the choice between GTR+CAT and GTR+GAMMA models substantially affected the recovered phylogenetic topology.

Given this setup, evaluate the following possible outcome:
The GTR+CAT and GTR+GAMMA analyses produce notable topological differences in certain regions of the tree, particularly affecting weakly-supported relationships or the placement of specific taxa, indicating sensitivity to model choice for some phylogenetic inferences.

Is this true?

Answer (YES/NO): NO